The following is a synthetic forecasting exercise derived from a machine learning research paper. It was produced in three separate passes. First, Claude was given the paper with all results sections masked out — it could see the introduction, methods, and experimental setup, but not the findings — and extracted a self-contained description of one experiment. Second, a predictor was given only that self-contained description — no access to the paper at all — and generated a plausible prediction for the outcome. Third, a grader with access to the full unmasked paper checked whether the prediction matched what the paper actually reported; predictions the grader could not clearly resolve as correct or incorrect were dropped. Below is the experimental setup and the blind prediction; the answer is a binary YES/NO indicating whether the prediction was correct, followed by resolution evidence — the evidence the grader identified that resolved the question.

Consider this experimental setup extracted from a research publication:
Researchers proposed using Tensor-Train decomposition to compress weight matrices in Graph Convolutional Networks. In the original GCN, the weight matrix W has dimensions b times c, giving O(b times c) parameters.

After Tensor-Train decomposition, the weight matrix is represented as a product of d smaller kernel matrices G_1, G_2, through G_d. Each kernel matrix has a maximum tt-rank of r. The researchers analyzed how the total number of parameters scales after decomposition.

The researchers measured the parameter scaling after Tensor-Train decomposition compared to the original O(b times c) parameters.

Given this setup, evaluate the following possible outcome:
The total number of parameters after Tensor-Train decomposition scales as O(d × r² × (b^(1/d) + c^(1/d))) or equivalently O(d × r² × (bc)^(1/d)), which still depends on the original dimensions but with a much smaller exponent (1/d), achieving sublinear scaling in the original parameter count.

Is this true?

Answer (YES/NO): NO